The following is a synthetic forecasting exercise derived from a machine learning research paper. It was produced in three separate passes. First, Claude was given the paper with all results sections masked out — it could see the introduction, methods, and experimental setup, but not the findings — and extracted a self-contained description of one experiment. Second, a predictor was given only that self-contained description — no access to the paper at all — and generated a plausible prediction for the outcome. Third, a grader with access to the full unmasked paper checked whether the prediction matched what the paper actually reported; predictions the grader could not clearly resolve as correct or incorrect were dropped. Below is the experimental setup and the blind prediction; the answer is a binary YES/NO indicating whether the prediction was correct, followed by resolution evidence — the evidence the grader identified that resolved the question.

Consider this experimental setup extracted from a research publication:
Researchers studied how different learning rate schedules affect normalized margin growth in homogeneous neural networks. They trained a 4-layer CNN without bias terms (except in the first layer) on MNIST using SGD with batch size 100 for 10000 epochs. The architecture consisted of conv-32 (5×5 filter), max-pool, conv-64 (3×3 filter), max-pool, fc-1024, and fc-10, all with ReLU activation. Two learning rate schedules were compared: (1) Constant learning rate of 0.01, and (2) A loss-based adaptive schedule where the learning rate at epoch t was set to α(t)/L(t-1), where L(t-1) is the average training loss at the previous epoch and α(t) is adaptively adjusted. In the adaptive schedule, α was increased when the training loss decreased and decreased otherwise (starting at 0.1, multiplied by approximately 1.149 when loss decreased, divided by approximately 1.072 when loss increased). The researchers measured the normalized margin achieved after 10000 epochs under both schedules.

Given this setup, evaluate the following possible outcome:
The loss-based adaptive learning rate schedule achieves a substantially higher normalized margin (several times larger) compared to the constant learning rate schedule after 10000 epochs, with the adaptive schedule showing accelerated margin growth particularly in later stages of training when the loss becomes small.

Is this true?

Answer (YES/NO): YES